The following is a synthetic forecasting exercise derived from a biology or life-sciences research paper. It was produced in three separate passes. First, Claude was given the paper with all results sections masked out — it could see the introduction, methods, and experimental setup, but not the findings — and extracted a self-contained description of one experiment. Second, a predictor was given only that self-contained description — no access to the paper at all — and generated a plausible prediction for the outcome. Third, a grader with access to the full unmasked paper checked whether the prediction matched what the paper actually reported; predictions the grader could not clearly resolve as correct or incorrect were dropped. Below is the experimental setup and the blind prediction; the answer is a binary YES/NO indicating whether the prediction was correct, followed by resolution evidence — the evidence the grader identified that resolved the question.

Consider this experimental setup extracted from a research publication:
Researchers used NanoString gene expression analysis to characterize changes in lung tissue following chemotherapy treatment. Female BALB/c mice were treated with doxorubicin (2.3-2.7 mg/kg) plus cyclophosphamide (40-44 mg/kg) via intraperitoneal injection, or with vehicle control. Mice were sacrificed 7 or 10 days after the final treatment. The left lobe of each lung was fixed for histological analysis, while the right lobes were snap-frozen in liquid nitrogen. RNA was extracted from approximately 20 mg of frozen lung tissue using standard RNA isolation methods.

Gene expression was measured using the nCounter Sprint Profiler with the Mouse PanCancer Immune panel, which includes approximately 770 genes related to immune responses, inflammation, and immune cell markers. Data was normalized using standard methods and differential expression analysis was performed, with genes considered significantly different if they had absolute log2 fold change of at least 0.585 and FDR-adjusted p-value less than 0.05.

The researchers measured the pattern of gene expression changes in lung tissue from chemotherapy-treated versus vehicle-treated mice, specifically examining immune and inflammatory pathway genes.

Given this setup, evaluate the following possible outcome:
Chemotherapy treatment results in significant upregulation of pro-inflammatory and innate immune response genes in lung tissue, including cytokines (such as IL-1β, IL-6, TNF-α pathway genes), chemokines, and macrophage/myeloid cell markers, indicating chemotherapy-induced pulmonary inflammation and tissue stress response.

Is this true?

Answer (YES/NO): NO